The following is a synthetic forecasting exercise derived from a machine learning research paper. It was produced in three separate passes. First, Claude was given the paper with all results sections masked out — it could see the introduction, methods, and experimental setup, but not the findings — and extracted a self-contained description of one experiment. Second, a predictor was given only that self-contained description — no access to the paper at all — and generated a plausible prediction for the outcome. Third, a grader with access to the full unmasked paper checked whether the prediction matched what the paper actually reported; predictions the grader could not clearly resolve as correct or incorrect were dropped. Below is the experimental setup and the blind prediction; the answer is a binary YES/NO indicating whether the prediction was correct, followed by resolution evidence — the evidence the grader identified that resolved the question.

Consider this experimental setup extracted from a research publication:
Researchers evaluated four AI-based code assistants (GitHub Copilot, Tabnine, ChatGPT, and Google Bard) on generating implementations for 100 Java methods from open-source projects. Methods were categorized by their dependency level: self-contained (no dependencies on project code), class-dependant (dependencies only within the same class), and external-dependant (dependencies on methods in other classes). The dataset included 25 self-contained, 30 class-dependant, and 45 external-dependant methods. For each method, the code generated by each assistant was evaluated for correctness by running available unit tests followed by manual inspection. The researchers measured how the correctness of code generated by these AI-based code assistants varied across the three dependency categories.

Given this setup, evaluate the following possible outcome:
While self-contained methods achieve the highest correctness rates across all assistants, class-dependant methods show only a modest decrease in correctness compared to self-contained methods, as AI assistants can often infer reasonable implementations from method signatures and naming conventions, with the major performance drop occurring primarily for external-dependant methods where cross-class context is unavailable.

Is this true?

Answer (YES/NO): NO